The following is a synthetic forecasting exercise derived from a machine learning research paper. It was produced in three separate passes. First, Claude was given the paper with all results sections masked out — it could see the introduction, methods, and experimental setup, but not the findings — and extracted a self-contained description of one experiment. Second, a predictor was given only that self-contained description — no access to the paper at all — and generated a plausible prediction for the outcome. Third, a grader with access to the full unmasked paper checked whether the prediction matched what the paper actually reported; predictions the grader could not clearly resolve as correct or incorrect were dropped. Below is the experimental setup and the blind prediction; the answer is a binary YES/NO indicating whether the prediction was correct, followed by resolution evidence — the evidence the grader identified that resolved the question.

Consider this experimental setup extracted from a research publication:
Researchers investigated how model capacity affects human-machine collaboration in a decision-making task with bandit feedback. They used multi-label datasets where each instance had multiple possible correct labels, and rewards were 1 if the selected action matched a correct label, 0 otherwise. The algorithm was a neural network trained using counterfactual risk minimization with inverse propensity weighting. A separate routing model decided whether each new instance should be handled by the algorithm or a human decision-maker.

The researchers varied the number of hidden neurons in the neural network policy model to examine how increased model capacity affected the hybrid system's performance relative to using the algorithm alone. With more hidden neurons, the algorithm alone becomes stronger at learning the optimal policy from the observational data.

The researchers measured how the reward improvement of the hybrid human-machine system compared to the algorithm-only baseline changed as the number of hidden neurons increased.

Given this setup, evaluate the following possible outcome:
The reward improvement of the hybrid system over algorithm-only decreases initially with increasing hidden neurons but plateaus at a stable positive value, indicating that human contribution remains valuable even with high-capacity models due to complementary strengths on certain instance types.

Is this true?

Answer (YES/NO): NO